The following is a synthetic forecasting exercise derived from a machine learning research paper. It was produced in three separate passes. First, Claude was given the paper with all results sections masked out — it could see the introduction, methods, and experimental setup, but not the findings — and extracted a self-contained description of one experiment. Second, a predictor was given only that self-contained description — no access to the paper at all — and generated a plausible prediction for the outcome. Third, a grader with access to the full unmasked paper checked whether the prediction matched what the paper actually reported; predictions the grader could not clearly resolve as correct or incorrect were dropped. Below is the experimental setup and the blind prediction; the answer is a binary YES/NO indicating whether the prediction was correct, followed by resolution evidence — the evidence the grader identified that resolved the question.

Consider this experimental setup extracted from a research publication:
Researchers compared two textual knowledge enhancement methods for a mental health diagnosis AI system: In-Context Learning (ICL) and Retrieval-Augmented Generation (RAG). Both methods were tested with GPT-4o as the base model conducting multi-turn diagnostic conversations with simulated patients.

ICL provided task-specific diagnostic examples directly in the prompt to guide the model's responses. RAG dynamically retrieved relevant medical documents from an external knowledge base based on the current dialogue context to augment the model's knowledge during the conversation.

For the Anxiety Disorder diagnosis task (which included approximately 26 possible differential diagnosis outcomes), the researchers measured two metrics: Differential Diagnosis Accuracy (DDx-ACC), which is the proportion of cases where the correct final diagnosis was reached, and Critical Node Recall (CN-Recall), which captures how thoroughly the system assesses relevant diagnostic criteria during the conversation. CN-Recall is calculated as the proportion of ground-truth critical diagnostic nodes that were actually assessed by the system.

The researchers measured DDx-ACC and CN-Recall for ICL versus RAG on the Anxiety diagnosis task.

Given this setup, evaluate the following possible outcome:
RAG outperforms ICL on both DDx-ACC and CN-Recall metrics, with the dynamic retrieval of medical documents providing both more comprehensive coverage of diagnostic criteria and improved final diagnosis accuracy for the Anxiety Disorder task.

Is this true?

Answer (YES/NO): NO